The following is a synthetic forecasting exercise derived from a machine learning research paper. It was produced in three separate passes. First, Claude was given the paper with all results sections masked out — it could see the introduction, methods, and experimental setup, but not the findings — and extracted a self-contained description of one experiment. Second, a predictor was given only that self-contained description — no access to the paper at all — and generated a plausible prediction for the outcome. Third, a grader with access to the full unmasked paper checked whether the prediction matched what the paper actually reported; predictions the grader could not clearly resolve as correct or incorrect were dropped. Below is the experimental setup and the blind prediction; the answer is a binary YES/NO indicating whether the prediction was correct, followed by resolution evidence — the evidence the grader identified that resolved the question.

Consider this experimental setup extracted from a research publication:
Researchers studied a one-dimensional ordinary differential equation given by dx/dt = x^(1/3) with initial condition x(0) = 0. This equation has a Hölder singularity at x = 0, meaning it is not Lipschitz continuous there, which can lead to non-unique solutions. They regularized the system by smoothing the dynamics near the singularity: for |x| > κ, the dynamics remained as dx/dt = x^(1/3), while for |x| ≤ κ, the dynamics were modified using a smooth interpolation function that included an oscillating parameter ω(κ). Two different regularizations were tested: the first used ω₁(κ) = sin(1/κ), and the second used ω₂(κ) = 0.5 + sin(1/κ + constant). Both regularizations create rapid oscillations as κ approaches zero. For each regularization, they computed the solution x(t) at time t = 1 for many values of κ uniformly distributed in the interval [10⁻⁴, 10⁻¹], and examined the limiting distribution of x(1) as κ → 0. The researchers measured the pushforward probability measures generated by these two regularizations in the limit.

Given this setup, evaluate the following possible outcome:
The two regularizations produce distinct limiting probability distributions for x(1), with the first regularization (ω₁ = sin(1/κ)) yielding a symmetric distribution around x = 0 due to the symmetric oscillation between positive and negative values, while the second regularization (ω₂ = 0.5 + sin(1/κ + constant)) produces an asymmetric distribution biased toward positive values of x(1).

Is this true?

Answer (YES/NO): YES